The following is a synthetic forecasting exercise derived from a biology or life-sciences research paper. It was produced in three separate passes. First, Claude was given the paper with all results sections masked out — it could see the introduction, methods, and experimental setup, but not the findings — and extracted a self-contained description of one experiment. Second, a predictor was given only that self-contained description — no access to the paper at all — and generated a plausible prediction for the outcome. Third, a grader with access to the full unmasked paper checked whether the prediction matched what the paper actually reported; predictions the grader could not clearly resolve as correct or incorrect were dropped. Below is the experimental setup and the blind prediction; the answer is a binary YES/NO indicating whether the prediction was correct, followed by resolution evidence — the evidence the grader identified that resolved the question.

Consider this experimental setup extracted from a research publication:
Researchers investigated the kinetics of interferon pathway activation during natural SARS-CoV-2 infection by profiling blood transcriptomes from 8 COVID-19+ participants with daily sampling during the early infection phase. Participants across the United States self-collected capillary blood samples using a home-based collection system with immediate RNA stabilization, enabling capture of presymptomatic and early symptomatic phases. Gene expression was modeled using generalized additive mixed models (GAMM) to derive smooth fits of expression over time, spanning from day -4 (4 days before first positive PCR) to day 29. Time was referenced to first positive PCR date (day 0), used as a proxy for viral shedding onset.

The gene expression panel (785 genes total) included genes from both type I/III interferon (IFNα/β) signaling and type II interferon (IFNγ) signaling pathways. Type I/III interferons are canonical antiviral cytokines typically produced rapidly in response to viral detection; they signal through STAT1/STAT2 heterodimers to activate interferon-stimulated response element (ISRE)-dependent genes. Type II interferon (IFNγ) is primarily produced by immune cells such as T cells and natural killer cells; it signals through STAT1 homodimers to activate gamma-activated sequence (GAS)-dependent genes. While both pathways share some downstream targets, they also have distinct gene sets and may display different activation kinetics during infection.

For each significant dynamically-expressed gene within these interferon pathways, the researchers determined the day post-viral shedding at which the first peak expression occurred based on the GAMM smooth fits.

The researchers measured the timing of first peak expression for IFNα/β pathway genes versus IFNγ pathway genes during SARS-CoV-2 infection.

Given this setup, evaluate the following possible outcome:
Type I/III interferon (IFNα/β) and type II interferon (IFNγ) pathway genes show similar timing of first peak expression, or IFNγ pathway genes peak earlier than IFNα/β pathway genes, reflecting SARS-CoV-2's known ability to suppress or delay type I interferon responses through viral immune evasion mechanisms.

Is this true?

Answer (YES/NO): YES